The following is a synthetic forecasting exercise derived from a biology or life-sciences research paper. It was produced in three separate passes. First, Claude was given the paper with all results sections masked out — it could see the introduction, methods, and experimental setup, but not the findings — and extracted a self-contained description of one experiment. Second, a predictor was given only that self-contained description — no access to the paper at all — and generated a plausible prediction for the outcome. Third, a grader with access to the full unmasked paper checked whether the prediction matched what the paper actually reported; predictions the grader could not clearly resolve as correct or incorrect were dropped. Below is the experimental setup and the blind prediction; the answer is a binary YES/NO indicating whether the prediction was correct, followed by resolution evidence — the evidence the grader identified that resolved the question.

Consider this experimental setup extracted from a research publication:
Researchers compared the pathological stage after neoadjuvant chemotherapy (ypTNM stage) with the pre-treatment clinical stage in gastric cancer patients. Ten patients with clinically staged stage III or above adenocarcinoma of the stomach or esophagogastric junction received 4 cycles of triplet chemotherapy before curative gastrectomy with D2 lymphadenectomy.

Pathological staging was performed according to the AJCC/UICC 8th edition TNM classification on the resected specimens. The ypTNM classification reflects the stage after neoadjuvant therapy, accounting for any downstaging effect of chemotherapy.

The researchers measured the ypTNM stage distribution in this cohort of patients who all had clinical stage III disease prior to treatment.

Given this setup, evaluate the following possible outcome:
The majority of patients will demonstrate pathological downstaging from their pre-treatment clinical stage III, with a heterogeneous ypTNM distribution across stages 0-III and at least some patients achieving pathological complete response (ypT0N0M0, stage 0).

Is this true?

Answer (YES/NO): NO